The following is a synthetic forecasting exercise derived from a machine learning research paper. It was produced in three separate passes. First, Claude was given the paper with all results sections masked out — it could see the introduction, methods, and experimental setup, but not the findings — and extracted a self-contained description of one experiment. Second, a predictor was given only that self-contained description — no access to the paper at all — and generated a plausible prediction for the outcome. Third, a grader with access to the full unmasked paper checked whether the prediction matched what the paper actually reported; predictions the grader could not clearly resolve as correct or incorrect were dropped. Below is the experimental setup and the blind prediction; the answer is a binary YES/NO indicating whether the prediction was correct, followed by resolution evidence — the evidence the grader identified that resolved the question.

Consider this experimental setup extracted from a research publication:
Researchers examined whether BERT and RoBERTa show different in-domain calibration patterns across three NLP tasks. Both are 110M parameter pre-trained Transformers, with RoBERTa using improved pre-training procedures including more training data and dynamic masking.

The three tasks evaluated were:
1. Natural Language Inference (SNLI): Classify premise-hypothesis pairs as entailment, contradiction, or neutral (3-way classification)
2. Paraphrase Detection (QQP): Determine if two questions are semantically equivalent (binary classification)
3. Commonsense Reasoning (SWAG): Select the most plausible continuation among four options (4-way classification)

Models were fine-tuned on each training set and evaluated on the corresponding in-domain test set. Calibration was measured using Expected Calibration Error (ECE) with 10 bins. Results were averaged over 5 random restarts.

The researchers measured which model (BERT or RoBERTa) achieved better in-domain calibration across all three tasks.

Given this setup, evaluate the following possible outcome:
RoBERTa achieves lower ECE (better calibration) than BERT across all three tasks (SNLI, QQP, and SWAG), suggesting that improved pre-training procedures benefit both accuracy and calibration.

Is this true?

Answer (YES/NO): YES